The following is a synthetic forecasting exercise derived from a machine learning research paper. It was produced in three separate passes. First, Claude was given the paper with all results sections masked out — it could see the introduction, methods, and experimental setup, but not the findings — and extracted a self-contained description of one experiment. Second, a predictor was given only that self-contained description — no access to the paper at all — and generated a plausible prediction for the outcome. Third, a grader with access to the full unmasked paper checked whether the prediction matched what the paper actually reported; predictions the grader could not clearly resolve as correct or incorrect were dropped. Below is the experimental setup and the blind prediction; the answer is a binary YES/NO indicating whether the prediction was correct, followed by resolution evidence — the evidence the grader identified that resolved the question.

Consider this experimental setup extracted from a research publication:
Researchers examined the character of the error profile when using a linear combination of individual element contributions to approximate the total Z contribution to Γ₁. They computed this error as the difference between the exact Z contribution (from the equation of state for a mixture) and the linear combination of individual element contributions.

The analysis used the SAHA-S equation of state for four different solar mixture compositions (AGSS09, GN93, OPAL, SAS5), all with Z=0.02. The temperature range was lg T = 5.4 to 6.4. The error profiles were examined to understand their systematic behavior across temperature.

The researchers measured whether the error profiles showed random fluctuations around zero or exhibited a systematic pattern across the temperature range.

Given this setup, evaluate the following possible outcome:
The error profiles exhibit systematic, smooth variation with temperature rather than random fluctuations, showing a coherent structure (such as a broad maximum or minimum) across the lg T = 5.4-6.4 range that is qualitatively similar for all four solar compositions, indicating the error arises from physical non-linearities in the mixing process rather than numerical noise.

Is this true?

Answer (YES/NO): YES